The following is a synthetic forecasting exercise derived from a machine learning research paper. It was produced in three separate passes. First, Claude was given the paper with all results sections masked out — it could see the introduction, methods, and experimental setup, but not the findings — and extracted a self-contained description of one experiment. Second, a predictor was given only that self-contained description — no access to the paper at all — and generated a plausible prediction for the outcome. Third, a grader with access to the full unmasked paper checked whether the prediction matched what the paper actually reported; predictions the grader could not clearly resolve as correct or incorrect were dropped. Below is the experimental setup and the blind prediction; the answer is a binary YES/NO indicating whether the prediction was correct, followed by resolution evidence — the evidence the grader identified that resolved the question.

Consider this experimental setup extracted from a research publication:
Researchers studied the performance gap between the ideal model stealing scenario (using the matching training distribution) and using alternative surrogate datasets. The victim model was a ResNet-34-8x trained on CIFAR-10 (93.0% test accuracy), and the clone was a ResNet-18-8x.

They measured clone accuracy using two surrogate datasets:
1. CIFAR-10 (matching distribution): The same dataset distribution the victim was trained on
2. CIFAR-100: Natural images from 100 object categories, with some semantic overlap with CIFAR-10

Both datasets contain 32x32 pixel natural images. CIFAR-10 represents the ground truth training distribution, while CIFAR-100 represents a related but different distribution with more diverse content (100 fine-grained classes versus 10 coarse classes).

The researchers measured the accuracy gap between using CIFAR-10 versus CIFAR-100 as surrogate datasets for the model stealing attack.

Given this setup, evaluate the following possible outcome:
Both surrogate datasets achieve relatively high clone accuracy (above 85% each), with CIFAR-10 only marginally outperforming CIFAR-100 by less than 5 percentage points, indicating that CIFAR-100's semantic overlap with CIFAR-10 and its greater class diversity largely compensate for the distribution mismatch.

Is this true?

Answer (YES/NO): YES